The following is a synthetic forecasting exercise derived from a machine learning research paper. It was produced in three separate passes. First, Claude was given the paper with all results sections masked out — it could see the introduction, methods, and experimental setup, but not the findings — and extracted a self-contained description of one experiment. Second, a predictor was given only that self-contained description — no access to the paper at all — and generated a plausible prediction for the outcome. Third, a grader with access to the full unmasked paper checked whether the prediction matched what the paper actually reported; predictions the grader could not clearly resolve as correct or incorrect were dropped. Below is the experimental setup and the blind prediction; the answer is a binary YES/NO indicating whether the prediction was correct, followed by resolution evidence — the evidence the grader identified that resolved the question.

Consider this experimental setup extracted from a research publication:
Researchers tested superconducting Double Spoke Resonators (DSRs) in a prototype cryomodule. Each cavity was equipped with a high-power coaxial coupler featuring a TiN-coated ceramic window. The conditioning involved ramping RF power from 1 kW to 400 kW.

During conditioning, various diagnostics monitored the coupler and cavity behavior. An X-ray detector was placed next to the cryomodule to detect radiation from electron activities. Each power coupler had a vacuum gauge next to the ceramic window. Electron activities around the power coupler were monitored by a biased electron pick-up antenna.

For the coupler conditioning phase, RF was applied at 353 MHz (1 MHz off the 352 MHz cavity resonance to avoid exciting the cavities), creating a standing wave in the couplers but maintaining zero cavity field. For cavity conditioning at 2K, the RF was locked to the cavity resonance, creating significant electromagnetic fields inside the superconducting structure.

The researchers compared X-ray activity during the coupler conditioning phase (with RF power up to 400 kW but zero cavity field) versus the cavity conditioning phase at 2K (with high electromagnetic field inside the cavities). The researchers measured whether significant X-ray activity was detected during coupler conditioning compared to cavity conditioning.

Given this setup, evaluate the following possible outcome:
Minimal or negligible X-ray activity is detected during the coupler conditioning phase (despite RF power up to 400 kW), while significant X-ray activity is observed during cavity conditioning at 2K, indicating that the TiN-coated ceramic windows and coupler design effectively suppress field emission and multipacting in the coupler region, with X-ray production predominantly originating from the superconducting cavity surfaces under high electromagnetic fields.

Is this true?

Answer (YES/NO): NO